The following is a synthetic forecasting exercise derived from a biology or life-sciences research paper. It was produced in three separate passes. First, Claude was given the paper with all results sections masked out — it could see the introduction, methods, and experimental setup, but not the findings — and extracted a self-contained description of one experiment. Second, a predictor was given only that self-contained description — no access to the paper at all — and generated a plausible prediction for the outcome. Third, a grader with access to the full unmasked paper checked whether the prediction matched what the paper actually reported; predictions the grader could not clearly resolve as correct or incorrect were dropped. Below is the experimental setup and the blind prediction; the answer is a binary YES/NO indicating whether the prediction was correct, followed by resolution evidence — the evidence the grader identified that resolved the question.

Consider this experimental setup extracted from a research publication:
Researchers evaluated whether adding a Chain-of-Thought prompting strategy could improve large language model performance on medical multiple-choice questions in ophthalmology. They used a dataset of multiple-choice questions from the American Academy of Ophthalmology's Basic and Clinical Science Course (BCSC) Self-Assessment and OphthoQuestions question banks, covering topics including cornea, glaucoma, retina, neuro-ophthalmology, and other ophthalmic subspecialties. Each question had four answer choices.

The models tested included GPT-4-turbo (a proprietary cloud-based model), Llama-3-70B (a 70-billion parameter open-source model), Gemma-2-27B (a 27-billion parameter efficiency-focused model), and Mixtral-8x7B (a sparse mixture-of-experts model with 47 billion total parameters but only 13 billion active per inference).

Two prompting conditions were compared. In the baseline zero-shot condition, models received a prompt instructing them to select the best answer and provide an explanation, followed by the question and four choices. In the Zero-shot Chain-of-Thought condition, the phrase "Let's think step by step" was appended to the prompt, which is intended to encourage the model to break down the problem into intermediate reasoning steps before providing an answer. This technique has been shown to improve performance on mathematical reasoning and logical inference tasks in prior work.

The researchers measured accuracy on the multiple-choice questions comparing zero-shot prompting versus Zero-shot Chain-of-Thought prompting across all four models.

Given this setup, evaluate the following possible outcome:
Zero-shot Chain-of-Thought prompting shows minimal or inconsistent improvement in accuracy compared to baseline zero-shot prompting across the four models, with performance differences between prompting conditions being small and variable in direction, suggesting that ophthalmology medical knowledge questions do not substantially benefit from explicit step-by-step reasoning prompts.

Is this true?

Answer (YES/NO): NO